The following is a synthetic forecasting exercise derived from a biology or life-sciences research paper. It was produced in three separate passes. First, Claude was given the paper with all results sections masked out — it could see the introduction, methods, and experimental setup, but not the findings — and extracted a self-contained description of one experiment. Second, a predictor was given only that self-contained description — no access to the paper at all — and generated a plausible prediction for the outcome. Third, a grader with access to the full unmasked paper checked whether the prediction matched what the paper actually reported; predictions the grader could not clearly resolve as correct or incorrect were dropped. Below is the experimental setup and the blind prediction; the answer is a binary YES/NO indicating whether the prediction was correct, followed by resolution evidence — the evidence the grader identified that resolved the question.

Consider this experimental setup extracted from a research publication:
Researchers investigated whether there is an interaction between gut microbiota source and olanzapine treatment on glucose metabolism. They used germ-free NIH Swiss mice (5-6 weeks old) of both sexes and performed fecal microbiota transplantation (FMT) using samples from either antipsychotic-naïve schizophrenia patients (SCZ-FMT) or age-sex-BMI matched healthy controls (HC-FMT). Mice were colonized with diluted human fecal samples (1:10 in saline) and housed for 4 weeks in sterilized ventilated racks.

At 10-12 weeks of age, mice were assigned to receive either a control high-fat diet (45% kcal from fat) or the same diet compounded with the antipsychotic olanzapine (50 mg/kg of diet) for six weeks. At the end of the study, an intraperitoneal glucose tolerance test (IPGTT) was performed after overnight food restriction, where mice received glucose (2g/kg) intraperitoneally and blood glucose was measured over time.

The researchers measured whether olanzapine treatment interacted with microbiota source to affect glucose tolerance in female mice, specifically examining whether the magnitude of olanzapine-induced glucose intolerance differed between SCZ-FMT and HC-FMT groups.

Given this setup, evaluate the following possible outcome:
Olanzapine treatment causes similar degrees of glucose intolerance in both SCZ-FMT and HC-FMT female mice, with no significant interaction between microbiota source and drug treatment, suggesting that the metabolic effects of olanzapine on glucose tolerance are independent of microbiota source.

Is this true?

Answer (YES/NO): YES